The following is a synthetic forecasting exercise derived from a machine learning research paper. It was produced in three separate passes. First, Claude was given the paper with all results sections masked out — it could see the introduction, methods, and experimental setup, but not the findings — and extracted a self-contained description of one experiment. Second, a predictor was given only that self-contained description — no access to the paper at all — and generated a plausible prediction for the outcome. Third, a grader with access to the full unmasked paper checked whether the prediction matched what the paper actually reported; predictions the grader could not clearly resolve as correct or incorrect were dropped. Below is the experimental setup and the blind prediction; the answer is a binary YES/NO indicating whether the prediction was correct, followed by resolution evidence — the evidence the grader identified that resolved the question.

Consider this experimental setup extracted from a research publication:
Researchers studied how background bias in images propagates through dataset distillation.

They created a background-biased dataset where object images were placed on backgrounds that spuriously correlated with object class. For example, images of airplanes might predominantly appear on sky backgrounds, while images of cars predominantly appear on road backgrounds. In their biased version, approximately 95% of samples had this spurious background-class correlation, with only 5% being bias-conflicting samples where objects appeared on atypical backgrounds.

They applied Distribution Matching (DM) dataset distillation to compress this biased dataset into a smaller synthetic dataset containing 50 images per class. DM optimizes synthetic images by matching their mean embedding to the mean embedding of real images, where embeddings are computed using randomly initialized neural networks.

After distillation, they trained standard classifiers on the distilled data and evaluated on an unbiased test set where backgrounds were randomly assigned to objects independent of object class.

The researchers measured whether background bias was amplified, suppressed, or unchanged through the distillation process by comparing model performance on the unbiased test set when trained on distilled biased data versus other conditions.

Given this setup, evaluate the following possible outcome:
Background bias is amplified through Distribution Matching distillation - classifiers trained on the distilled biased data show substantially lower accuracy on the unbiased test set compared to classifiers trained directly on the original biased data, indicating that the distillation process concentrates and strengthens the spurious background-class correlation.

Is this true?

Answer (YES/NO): YES